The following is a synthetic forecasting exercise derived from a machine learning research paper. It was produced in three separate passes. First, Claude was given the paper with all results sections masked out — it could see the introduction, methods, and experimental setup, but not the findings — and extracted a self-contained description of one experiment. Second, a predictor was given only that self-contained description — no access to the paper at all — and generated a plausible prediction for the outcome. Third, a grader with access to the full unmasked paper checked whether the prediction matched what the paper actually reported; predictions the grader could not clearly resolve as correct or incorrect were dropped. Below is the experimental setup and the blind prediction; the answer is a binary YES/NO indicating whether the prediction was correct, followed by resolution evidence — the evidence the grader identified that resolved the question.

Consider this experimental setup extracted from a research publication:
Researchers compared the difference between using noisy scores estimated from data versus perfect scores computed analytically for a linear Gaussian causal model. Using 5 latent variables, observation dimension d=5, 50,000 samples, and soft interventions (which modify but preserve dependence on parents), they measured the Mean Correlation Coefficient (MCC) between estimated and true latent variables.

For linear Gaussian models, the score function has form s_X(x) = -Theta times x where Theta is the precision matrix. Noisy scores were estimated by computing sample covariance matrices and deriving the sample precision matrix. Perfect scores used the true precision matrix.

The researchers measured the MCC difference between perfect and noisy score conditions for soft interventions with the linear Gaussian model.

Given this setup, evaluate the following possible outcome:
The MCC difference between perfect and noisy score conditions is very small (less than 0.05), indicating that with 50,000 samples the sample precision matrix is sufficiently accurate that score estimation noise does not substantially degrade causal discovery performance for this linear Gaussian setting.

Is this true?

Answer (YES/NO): YES